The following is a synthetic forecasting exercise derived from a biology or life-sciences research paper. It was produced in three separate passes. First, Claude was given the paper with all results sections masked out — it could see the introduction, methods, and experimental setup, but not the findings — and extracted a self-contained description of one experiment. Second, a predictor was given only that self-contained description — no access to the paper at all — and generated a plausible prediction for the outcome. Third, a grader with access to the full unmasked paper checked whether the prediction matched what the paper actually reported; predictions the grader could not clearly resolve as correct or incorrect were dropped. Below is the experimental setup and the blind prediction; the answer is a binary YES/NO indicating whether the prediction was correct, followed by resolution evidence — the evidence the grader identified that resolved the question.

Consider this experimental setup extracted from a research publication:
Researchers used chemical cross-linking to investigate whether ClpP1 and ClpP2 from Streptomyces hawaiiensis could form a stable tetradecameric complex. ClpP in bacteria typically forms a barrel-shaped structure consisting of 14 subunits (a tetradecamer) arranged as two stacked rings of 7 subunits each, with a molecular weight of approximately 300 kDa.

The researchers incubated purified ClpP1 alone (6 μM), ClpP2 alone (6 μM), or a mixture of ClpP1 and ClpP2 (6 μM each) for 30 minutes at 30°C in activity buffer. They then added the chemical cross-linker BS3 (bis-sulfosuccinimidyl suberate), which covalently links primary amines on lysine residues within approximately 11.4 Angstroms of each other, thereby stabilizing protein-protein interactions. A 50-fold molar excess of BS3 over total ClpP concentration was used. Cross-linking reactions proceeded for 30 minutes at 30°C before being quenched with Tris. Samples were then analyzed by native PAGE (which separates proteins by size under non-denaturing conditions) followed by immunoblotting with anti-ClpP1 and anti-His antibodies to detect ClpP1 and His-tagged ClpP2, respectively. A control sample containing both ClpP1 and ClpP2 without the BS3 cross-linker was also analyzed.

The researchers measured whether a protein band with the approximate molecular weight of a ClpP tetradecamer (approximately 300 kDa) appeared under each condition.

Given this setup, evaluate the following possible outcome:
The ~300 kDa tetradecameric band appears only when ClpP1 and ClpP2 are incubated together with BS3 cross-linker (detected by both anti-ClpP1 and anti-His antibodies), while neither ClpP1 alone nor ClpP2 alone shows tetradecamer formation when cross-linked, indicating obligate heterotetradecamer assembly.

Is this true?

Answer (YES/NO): YES